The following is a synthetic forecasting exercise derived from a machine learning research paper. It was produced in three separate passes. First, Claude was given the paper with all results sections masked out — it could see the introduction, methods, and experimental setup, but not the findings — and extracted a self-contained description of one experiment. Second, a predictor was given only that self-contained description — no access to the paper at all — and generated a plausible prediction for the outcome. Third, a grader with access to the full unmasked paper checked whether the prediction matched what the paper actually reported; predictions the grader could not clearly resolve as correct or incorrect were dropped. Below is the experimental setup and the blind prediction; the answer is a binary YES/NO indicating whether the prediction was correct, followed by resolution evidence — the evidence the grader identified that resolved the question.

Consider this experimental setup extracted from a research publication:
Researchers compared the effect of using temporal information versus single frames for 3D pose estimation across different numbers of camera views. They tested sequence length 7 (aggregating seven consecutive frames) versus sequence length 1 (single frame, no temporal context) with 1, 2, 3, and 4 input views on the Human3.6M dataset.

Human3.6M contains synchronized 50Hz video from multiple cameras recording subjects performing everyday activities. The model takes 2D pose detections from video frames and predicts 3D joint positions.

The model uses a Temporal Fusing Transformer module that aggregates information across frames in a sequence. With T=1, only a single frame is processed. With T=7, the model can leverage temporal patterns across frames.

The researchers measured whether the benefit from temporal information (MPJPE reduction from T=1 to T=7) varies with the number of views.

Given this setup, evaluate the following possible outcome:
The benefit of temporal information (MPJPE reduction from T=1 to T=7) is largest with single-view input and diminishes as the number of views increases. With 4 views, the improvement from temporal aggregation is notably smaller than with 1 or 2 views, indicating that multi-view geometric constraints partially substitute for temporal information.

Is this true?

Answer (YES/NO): NO